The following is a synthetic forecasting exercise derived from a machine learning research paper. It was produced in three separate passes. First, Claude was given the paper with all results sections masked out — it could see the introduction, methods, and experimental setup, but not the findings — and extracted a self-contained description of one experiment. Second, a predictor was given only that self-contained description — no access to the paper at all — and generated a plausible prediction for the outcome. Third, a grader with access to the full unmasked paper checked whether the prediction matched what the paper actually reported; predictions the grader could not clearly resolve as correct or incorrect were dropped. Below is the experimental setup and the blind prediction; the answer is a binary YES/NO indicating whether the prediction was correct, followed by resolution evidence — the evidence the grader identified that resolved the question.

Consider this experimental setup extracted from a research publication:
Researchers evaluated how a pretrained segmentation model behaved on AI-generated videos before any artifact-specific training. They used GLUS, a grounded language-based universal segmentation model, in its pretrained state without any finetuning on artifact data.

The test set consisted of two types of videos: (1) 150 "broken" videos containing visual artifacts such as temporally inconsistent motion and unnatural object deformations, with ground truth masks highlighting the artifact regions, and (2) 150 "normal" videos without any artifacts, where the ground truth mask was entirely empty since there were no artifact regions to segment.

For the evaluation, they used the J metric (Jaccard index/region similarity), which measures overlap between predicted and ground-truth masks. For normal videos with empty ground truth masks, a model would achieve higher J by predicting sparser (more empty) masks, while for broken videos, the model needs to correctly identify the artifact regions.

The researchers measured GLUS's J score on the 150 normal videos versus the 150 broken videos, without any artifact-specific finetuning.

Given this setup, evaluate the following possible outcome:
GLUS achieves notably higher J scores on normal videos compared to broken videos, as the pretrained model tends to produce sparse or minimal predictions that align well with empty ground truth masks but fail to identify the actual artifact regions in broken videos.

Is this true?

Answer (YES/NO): YES